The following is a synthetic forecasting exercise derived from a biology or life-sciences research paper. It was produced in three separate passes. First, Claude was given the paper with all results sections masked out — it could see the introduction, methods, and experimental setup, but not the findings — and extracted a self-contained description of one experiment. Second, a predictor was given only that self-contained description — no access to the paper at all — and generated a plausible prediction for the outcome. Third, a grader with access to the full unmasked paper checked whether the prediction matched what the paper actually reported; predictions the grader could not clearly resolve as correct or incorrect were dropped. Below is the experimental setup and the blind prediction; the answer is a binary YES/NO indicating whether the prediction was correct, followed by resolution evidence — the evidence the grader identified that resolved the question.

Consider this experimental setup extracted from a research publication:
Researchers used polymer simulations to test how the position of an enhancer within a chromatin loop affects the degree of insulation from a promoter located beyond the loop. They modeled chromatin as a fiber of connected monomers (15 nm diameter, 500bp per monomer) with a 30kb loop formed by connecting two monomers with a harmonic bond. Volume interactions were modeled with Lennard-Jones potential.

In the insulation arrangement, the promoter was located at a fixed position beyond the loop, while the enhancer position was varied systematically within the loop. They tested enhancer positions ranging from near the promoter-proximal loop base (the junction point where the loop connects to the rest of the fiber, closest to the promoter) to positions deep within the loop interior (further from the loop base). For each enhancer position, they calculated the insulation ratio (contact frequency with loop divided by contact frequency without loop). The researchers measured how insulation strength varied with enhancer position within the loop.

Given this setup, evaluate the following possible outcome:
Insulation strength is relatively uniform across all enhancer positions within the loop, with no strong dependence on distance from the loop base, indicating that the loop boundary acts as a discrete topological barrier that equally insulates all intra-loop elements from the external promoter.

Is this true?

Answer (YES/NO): NO